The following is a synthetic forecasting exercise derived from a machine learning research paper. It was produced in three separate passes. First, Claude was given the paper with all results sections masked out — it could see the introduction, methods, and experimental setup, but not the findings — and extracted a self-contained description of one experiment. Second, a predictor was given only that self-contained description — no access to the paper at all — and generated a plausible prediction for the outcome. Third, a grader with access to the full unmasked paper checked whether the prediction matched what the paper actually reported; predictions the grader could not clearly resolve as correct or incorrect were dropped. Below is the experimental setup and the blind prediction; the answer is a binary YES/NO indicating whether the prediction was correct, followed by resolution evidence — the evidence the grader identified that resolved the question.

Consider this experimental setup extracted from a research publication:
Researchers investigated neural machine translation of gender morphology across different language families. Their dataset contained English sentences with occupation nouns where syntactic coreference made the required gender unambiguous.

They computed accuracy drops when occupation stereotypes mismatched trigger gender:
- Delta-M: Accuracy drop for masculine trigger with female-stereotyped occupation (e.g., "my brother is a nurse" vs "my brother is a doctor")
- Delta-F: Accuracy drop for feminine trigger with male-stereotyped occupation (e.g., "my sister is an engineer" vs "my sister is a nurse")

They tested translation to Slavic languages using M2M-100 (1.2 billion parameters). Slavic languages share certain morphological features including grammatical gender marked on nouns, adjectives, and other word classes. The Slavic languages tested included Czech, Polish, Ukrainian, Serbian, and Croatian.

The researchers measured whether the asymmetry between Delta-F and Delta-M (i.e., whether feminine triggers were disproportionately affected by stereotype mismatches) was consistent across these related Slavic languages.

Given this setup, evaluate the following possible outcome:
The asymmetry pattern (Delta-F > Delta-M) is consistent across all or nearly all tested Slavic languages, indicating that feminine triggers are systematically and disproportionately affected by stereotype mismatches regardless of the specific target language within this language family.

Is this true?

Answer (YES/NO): YES